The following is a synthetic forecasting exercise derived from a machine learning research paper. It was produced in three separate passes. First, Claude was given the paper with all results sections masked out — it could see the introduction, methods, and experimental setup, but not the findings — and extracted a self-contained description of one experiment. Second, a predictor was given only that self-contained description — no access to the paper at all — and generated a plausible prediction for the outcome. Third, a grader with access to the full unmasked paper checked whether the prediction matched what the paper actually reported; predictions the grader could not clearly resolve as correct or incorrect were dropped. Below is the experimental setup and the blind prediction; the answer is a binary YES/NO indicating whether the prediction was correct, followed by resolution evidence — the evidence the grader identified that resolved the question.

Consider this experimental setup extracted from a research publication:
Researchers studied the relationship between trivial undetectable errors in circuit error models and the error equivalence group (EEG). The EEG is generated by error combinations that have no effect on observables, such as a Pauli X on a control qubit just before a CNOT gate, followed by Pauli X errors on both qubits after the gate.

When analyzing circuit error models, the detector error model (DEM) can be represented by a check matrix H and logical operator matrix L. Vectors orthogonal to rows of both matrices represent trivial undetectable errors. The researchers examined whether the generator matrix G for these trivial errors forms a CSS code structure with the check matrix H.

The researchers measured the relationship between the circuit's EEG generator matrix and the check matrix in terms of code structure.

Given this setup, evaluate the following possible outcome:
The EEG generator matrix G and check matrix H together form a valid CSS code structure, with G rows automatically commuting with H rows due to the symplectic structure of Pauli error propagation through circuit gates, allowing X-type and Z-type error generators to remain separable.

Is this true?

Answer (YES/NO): YES